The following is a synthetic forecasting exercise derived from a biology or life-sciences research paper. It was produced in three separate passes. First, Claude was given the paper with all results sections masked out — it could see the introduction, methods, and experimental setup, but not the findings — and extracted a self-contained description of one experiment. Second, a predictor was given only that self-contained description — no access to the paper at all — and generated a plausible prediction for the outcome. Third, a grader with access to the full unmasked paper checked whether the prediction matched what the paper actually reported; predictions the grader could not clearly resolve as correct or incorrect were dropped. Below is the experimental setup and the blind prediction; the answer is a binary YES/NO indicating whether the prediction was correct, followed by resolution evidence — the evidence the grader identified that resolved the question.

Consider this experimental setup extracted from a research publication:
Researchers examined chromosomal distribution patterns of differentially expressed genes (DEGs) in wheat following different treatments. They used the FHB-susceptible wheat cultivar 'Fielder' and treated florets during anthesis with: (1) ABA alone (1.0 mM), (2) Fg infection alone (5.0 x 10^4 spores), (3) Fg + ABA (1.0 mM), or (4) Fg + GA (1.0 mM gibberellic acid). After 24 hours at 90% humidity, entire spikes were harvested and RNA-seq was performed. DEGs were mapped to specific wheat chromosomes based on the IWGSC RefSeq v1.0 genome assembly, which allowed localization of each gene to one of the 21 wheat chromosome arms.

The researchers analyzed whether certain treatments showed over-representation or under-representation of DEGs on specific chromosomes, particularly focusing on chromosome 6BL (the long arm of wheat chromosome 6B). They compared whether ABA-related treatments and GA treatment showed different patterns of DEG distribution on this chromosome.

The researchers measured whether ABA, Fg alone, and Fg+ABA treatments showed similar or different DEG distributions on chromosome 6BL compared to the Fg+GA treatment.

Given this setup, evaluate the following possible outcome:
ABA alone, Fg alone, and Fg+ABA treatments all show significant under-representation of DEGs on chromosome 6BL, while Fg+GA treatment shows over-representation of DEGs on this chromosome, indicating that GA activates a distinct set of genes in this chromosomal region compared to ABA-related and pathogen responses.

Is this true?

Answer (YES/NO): NO